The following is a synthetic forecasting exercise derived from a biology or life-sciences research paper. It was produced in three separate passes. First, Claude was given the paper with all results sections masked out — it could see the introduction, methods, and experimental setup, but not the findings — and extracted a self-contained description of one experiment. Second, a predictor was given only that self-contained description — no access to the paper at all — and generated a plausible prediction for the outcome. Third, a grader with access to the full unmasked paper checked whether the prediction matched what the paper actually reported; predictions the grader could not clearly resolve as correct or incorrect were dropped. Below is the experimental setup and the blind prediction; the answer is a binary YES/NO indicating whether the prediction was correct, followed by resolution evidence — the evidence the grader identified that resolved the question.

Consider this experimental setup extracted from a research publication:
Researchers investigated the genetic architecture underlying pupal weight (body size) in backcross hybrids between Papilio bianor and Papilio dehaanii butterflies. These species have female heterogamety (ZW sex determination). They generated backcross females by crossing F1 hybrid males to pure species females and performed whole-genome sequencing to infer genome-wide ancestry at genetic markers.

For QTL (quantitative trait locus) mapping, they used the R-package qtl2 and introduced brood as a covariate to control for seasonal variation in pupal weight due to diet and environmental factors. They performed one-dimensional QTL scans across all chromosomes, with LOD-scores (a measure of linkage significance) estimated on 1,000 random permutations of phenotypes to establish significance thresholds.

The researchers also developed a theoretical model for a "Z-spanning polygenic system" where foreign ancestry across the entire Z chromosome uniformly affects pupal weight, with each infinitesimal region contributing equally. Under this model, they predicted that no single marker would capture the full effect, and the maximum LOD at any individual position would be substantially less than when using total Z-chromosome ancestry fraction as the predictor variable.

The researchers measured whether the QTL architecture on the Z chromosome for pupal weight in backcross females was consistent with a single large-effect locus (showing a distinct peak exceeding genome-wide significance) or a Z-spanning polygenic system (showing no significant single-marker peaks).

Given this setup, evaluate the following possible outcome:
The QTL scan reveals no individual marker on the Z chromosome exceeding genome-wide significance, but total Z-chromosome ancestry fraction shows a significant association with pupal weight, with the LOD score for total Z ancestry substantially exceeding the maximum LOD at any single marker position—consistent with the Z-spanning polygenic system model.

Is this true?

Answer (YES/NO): NO